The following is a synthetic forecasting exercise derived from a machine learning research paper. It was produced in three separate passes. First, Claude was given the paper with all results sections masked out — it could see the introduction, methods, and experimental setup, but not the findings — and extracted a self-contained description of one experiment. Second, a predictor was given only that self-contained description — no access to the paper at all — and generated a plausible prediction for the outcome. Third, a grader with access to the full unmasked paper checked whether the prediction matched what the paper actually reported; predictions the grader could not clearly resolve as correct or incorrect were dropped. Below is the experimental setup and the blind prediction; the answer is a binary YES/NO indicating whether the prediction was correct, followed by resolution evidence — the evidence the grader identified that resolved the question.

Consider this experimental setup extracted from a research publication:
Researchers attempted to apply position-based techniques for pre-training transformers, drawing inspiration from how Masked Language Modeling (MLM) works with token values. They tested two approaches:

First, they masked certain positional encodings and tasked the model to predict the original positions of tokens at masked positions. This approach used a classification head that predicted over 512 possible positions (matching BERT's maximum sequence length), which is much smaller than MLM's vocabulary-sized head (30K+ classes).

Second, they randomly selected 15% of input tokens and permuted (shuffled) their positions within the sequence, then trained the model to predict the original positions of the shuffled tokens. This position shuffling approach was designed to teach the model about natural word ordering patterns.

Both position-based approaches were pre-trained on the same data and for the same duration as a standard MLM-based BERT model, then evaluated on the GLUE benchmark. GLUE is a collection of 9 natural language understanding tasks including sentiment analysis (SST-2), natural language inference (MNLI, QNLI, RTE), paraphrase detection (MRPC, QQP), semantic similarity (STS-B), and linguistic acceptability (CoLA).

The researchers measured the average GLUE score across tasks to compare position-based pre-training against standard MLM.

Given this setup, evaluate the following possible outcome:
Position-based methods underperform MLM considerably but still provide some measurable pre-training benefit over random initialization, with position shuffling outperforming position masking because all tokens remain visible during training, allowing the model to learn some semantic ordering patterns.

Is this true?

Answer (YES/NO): NO